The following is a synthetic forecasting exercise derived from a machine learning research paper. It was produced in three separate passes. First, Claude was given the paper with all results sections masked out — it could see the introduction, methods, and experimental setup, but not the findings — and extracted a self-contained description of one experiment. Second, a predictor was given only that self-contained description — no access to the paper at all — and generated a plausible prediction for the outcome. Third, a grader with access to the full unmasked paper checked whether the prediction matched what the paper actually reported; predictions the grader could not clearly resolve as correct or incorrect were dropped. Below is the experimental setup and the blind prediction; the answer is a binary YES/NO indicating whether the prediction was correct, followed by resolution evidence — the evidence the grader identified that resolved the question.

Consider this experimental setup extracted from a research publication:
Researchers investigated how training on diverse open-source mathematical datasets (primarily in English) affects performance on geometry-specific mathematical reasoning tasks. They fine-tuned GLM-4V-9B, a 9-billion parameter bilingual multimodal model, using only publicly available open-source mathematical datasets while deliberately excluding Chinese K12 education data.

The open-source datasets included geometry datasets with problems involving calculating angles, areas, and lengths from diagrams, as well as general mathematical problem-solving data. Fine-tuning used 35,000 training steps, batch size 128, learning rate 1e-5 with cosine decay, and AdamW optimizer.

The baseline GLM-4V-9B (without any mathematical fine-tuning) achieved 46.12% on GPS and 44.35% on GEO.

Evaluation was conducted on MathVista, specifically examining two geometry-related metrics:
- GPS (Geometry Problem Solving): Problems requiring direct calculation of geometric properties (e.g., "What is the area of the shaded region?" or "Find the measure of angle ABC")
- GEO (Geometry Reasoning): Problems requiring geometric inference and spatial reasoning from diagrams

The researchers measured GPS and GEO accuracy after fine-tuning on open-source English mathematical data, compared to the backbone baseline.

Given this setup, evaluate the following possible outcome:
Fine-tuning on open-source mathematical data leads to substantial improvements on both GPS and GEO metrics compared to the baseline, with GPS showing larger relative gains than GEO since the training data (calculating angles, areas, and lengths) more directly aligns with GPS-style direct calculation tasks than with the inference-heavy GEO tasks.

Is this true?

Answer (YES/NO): NO